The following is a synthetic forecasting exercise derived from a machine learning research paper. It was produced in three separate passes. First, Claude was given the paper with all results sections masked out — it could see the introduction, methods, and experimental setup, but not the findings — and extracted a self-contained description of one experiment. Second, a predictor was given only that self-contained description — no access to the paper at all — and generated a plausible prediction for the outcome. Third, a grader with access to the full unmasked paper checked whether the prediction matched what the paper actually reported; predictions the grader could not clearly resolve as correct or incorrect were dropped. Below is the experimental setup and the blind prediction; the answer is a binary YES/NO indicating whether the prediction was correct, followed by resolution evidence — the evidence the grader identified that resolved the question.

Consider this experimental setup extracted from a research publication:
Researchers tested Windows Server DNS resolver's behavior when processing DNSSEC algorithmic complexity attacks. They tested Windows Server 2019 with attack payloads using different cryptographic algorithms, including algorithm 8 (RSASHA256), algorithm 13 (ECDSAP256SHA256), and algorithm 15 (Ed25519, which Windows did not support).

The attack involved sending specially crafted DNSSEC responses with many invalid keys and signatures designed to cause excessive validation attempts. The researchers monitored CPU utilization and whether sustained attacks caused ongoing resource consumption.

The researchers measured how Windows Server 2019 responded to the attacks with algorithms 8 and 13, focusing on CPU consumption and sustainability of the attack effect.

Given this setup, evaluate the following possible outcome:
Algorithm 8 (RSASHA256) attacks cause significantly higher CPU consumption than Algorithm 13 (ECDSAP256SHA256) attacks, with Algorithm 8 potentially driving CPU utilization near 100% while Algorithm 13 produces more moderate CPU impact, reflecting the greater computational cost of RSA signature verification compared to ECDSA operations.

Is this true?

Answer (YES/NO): NO